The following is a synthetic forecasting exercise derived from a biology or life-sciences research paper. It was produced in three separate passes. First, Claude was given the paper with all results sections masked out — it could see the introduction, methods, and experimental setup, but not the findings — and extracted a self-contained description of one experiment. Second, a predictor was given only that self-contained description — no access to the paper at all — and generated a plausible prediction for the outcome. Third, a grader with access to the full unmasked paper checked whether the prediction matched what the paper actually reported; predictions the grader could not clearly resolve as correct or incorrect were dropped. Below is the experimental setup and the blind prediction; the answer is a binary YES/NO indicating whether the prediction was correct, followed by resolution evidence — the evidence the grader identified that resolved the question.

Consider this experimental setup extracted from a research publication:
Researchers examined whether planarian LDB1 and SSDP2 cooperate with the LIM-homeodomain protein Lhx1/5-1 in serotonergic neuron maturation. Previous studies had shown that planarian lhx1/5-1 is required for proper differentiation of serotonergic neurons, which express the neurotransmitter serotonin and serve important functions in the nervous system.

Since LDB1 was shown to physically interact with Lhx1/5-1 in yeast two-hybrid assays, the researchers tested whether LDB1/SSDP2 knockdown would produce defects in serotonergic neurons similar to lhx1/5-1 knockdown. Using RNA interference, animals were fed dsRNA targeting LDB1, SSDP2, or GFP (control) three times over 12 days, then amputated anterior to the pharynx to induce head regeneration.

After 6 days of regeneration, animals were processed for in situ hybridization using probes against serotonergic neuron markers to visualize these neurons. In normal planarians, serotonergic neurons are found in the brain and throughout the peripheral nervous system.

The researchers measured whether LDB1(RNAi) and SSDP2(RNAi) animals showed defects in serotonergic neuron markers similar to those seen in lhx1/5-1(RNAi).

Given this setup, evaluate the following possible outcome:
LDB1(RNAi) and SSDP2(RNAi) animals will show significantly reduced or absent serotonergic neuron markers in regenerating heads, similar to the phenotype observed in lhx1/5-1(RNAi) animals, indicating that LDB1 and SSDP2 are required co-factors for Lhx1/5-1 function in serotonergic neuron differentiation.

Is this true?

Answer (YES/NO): YES